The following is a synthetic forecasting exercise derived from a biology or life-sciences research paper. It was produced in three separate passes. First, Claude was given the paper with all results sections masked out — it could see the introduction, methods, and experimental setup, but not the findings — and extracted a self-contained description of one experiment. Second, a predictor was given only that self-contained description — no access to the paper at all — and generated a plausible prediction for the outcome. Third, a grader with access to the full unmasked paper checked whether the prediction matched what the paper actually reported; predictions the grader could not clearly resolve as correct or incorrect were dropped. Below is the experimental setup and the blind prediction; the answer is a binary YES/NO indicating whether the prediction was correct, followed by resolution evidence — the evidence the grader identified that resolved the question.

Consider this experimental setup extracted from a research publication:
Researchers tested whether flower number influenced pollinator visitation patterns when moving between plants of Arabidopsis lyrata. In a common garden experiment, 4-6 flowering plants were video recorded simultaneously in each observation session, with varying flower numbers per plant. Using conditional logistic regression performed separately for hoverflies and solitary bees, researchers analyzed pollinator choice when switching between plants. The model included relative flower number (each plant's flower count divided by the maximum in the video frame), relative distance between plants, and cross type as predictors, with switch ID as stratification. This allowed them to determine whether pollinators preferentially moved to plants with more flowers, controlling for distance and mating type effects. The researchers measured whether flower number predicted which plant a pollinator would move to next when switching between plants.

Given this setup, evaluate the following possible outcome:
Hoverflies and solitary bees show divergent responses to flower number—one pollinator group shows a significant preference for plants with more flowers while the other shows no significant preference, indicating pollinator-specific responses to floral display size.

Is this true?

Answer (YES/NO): NO